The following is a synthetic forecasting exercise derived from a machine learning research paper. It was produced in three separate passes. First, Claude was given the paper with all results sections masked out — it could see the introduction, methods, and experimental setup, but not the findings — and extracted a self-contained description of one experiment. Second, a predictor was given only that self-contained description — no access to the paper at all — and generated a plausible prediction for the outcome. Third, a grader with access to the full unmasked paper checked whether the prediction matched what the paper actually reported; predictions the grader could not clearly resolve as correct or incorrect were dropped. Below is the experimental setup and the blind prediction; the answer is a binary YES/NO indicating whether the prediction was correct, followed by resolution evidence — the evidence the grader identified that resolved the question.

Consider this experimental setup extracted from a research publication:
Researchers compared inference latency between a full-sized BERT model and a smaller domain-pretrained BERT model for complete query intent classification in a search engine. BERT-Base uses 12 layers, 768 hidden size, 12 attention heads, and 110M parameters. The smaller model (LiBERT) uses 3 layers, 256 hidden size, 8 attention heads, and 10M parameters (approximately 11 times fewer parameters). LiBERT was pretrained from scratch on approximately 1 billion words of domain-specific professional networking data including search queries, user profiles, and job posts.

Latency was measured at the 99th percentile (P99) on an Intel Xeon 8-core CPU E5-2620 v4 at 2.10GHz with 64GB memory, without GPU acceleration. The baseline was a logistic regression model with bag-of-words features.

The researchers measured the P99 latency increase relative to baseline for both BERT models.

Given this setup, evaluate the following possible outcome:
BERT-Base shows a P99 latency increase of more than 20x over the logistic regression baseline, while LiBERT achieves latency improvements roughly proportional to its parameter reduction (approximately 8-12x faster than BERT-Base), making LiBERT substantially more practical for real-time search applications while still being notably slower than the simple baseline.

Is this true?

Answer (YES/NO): NO